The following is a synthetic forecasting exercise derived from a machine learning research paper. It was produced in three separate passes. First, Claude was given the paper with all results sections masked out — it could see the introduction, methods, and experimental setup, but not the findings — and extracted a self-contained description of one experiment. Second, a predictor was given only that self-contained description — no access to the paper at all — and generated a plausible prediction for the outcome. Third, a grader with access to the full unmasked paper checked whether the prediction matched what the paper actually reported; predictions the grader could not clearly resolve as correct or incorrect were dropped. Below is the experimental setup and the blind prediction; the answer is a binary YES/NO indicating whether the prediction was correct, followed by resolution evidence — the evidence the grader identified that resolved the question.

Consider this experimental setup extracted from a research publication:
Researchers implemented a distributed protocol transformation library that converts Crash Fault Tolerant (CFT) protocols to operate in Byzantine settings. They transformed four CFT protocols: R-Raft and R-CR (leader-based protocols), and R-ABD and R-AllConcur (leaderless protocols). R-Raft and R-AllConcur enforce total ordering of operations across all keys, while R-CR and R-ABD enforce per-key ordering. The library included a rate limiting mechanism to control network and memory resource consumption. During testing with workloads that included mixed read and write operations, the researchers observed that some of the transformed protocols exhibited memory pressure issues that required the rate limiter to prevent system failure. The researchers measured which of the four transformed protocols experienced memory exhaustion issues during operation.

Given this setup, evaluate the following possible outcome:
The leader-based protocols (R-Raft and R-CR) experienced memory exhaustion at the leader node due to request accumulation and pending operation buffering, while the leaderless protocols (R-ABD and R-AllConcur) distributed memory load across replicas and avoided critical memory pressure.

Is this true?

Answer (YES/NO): NO